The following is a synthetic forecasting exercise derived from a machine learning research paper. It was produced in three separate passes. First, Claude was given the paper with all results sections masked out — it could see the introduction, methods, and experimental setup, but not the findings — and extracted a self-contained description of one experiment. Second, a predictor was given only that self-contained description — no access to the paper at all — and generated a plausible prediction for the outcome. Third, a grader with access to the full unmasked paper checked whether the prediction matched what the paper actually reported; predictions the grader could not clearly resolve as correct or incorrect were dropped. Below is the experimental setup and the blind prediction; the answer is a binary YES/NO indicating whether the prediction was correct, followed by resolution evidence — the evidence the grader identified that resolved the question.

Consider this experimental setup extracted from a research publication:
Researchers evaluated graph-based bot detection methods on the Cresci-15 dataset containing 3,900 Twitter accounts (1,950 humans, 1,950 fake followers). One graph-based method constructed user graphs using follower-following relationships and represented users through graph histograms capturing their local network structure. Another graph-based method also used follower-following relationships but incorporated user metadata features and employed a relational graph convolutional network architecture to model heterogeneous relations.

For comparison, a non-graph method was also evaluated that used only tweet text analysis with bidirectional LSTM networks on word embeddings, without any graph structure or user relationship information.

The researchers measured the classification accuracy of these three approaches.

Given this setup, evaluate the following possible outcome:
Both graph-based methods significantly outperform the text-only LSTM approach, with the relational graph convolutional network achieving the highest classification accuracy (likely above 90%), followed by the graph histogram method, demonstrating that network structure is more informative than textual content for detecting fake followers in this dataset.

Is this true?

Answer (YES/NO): NO